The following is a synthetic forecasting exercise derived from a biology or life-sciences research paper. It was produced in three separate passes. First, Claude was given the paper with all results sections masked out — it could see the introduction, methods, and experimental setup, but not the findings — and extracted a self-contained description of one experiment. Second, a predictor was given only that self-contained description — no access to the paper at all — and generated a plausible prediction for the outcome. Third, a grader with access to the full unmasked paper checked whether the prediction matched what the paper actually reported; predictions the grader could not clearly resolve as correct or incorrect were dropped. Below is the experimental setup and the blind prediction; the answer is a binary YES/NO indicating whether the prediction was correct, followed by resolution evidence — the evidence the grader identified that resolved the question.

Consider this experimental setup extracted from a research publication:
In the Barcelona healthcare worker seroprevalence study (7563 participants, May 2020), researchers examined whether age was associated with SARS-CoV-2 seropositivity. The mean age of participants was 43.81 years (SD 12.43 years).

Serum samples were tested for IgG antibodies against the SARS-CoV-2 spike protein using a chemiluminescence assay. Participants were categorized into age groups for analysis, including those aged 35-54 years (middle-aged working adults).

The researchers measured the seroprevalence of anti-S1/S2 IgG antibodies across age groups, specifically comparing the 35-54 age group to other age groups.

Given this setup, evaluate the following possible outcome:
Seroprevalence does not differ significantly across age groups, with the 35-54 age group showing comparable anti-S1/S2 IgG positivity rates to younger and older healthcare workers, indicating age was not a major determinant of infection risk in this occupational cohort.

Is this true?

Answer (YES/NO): NO